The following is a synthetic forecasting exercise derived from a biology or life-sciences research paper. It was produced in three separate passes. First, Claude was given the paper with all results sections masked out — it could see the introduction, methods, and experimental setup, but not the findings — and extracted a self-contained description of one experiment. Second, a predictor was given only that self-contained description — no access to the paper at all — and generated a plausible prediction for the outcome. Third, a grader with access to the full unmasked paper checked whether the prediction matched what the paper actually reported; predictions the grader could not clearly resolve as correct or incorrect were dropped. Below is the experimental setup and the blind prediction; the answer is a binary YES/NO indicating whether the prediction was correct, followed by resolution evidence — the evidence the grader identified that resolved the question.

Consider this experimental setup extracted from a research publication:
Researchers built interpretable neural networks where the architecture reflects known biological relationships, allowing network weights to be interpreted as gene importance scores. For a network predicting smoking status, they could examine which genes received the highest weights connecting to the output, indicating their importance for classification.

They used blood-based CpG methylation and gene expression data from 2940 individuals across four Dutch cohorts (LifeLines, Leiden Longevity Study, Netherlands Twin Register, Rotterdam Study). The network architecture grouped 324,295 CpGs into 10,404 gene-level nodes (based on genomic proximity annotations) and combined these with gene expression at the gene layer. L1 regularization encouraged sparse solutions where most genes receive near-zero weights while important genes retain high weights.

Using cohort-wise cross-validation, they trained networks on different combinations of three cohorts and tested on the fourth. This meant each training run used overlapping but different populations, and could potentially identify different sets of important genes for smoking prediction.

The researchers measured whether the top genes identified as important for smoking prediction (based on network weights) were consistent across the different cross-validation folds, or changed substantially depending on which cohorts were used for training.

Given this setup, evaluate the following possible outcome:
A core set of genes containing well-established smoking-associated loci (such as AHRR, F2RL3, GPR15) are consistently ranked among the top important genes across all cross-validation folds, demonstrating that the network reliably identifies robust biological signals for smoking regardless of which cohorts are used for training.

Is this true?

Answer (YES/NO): YES